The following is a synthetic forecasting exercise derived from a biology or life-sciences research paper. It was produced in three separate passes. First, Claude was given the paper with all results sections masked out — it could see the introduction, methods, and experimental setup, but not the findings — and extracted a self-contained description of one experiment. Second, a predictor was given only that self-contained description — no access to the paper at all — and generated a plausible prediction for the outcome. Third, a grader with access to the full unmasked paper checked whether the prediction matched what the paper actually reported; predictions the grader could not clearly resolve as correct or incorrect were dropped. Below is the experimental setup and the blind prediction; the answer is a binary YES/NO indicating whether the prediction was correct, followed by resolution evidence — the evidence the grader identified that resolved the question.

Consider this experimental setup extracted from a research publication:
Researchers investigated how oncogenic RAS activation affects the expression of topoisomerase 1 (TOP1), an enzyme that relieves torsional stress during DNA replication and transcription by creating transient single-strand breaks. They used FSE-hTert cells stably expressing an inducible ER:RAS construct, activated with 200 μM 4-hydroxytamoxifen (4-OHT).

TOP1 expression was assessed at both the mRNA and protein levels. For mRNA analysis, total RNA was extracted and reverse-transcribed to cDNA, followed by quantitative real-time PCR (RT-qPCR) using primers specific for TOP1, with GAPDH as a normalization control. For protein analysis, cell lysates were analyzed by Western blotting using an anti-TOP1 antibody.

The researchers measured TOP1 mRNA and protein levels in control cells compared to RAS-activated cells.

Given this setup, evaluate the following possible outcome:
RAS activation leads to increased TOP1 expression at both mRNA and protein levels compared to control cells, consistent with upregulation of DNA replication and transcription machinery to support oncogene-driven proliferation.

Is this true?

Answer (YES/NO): YES